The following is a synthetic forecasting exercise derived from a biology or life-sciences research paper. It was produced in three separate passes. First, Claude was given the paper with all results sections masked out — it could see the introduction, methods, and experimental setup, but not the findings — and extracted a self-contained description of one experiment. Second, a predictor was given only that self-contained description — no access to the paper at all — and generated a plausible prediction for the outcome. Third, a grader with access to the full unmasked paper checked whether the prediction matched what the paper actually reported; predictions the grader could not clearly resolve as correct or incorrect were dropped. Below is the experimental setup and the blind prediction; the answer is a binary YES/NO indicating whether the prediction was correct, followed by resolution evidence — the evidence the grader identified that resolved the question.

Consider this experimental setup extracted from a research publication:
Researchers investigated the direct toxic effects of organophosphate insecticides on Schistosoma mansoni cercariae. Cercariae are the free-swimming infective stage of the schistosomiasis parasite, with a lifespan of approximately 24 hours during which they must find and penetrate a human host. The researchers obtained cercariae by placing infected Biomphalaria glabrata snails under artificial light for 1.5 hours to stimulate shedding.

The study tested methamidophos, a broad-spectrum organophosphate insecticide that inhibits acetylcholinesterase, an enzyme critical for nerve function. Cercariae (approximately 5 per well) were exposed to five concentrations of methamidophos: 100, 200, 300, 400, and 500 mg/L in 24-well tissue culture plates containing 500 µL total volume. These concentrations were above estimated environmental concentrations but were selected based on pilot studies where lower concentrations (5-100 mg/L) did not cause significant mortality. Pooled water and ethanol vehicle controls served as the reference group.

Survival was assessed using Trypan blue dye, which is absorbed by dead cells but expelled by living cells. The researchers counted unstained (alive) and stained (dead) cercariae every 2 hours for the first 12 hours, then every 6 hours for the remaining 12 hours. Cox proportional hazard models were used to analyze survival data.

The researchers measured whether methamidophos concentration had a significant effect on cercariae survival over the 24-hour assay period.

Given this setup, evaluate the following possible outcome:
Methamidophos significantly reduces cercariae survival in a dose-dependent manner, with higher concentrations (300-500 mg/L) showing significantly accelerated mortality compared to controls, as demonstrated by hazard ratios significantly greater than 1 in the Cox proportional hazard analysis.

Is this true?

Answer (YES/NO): NO